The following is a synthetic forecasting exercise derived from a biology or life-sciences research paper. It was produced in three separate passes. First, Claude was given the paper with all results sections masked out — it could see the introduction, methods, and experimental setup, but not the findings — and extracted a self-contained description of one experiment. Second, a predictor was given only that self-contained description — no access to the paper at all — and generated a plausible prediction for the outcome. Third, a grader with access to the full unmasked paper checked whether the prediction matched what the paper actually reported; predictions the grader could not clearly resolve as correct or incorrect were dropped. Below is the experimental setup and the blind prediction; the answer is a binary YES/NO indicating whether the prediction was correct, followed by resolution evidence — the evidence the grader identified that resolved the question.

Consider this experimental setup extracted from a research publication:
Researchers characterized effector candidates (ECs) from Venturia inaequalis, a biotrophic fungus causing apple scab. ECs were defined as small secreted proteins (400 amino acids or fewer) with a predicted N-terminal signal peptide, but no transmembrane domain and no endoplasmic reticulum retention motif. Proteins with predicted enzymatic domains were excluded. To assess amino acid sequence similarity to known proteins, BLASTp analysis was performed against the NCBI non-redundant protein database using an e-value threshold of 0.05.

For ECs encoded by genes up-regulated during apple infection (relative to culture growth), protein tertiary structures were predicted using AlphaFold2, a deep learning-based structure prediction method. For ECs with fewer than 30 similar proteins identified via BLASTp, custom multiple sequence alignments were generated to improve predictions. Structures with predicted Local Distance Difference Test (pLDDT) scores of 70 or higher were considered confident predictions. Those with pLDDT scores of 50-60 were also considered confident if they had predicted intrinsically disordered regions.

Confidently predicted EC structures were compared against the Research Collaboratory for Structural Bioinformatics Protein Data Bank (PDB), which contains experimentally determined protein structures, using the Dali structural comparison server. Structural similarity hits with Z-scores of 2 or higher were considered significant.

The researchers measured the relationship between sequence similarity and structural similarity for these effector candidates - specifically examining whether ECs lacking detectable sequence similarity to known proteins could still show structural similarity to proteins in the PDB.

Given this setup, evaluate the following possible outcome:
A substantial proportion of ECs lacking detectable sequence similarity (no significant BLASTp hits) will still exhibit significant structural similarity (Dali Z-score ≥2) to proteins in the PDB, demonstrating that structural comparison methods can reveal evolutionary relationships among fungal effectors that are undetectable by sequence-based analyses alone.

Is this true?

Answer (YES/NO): YES